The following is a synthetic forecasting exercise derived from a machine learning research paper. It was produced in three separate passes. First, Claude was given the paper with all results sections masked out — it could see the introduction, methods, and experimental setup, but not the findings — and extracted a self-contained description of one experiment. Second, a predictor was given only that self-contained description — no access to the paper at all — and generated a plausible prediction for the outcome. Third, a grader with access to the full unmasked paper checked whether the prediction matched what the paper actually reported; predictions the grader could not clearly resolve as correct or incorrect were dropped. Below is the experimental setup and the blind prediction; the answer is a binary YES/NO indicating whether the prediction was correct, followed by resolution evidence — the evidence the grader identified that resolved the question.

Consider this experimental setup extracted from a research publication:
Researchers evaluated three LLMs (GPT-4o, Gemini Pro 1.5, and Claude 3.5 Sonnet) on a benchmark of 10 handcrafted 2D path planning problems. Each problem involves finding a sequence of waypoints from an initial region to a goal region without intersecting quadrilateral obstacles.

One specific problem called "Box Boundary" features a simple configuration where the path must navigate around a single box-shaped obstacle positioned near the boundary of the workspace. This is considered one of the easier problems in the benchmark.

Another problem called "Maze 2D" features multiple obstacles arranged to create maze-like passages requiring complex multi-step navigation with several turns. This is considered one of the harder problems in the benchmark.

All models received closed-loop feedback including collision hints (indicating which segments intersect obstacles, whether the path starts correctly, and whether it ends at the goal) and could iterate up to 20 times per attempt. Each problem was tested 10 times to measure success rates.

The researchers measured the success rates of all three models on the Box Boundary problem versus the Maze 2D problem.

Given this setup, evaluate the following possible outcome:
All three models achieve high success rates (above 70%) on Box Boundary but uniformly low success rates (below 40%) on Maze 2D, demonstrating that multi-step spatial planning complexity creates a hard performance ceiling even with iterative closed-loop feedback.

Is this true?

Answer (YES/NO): YES